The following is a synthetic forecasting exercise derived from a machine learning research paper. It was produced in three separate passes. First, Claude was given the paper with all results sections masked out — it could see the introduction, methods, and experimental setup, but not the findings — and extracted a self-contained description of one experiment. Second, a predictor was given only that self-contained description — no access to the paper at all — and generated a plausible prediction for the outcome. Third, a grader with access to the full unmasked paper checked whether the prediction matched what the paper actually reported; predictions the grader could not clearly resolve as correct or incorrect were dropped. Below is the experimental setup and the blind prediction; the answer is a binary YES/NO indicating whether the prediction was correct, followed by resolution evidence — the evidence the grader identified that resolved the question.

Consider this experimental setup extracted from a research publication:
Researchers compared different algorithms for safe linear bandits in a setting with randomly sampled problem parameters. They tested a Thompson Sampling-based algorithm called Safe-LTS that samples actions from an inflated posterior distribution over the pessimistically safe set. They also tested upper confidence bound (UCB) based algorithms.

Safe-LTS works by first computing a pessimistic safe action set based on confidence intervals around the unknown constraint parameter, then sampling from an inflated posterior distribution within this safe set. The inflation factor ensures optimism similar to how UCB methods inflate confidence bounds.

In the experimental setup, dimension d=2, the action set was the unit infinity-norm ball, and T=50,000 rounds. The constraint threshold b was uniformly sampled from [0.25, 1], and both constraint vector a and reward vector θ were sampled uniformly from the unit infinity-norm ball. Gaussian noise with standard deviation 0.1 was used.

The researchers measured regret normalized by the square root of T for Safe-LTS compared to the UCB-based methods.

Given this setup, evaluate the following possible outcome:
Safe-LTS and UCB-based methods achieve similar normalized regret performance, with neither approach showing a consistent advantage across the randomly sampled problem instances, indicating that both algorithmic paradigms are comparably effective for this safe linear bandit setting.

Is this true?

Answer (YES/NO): NO